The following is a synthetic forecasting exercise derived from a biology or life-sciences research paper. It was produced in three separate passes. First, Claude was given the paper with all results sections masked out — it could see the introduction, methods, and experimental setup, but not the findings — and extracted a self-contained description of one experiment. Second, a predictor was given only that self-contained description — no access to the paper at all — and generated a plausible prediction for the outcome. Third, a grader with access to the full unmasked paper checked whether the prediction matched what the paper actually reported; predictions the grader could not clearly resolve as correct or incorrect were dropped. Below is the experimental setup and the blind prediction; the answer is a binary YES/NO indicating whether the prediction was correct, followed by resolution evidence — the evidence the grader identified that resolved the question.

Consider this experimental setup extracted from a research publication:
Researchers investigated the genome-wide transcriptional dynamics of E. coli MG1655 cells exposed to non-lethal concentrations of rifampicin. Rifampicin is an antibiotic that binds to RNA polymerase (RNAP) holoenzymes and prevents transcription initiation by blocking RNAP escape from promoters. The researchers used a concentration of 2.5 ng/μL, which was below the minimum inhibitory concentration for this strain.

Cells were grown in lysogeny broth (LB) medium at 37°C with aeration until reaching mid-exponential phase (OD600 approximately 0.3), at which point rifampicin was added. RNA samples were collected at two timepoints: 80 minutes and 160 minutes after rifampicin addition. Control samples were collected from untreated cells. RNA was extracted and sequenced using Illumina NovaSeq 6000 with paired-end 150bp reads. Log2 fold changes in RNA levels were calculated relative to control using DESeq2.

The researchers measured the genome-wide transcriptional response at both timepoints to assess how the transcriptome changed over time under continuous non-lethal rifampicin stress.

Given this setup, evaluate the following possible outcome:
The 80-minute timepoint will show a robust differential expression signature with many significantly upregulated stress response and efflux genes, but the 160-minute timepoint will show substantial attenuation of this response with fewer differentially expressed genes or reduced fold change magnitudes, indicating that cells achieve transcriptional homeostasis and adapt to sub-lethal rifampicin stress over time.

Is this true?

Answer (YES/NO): NO